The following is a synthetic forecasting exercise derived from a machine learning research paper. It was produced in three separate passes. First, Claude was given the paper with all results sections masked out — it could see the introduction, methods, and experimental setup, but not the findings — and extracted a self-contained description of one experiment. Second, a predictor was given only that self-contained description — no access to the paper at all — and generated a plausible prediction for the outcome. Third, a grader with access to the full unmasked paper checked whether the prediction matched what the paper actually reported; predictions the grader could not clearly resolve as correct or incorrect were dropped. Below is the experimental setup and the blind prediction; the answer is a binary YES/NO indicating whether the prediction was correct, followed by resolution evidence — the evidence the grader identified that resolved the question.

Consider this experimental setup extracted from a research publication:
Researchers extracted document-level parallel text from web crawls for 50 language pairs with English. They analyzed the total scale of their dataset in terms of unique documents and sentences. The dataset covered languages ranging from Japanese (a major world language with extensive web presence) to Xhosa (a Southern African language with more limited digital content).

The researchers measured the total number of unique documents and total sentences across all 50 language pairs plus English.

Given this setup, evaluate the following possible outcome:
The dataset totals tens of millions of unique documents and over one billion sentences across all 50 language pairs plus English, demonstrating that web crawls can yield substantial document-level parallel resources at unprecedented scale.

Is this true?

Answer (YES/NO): YES